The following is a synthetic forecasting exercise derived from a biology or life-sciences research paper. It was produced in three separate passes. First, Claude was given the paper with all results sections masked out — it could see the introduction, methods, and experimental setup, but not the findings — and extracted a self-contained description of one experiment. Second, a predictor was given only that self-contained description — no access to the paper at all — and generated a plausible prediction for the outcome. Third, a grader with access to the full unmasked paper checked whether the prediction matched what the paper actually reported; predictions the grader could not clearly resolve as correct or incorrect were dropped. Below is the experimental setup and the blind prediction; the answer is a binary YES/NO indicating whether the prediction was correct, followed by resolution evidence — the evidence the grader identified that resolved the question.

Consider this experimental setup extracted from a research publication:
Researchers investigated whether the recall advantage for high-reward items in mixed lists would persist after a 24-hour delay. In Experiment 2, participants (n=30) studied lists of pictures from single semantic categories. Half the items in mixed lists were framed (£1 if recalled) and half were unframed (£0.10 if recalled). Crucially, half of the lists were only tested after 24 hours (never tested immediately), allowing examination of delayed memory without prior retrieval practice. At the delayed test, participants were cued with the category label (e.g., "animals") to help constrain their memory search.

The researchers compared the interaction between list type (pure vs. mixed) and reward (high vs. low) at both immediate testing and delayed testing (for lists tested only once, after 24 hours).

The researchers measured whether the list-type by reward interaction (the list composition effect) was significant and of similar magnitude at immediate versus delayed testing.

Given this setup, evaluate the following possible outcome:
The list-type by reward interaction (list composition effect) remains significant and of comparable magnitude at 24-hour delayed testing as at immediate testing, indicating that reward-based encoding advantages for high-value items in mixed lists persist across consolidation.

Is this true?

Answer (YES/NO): NO